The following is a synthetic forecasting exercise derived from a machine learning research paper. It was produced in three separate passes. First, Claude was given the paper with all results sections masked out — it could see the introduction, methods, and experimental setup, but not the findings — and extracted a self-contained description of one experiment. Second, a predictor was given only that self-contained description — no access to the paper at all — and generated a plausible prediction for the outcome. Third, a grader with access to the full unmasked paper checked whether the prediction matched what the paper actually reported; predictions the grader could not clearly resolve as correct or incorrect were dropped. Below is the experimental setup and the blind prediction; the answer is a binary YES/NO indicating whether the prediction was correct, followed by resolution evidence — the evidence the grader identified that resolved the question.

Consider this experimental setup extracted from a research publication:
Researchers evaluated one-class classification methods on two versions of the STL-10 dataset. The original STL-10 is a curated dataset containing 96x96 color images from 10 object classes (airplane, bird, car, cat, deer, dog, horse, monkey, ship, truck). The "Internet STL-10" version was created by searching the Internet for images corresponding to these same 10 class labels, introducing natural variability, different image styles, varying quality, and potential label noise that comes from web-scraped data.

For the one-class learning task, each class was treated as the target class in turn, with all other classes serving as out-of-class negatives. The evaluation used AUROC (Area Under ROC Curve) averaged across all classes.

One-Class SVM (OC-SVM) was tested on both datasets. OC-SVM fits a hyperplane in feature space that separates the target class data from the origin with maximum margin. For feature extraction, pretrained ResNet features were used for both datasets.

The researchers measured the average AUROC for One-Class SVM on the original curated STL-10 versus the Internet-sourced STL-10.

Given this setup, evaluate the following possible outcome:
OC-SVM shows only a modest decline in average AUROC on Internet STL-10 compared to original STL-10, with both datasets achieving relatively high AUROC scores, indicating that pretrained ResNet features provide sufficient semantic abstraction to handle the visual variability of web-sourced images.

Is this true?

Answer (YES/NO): NO